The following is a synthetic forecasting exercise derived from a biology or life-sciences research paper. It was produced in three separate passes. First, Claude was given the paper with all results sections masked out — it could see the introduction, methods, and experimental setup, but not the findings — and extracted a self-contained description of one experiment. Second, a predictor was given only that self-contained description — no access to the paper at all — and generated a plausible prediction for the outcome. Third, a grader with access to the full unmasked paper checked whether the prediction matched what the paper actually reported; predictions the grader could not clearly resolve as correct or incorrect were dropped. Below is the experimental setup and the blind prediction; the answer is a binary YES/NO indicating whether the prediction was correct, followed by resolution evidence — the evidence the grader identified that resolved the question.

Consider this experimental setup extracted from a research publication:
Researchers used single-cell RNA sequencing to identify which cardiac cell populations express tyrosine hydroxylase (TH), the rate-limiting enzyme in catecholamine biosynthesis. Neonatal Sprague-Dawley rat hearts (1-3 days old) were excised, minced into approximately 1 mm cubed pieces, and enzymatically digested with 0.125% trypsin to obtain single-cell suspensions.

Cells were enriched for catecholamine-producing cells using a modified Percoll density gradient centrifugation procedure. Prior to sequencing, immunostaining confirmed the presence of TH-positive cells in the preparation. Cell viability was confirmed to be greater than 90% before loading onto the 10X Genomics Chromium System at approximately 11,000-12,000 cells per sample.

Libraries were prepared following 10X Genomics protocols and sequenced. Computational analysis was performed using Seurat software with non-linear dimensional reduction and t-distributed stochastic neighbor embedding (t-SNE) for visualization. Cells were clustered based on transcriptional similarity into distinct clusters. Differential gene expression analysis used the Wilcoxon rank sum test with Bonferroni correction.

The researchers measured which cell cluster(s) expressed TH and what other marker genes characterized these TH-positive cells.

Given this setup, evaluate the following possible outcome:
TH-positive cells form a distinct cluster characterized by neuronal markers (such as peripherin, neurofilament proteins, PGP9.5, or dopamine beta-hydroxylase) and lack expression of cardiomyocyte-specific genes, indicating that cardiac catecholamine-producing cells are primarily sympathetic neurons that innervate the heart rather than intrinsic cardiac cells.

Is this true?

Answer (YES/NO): NO